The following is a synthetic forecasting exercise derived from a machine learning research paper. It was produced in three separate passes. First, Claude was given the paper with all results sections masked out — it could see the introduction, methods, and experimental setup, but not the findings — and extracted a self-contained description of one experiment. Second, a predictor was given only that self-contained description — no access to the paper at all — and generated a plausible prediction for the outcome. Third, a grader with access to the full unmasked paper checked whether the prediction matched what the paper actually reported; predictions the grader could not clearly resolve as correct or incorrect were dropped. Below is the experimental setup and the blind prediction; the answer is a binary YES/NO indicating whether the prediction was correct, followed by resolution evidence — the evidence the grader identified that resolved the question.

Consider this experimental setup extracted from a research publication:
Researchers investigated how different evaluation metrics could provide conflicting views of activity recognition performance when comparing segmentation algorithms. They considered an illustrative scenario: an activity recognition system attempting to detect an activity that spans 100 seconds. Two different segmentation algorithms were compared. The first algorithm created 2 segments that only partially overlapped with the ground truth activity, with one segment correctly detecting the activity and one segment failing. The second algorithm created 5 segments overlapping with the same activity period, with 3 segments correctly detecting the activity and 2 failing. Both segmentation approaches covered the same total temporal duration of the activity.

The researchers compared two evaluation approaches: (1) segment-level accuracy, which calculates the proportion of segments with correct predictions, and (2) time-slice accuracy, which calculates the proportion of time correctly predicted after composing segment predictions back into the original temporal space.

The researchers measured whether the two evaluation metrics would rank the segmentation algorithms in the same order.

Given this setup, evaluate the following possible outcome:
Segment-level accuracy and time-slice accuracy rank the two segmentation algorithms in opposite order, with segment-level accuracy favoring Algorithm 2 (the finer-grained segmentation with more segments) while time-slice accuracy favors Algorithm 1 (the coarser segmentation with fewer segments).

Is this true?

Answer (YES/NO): NO